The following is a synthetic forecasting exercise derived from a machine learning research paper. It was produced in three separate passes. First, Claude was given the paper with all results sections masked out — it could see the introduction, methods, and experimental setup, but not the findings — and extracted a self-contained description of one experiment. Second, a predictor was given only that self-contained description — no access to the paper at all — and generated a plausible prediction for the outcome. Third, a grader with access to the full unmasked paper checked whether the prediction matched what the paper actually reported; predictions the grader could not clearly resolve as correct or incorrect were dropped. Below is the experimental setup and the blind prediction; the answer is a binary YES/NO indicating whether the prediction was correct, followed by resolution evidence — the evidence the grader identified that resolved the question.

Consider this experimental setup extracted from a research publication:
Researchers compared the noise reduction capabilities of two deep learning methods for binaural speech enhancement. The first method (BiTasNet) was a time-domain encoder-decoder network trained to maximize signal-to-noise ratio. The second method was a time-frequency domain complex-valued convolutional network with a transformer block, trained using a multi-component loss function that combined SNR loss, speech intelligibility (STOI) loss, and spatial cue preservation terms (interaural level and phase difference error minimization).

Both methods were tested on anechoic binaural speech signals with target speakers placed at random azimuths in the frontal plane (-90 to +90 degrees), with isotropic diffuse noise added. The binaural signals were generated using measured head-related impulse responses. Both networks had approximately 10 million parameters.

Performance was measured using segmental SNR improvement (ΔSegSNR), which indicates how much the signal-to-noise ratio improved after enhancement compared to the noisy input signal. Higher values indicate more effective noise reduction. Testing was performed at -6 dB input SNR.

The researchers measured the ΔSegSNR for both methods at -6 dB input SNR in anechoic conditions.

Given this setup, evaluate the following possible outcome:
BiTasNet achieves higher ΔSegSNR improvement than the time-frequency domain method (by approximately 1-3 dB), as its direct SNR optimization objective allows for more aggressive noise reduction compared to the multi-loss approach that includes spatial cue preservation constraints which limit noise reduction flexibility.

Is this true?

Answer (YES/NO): NO